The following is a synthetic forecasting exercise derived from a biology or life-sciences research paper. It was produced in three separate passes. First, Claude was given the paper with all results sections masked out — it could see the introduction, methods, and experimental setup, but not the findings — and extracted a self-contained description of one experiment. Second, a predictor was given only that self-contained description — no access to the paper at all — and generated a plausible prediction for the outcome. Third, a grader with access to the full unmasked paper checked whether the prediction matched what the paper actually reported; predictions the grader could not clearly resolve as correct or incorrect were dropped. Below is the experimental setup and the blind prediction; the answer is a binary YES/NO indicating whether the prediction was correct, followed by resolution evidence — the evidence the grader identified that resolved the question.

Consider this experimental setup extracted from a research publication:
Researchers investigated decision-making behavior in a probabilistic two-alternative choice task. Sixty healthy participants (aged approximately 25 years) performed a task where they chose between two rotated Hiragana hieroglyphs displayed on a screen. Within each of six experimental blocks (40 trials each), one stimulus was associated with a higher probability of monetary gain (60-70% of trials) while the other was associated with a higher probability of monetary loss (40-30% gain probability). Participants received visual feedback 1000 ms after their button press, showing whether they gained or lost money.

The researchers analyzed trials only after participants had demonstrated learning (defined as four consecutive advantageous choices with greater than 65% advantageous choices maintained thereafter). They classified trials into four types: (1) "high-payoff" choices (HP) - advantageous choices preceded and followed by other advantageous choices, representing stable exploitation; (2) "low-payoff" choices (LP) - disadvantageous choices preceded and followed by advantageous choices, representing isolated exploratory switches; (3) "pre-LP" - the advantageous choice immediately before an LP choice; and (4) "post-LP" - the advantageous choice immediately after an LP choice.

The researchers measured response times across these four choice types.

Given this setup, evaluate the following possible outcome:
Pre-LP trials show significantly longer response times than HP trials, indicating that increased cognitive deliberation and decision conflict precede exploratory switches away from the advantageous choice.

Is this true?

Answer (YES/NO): YES